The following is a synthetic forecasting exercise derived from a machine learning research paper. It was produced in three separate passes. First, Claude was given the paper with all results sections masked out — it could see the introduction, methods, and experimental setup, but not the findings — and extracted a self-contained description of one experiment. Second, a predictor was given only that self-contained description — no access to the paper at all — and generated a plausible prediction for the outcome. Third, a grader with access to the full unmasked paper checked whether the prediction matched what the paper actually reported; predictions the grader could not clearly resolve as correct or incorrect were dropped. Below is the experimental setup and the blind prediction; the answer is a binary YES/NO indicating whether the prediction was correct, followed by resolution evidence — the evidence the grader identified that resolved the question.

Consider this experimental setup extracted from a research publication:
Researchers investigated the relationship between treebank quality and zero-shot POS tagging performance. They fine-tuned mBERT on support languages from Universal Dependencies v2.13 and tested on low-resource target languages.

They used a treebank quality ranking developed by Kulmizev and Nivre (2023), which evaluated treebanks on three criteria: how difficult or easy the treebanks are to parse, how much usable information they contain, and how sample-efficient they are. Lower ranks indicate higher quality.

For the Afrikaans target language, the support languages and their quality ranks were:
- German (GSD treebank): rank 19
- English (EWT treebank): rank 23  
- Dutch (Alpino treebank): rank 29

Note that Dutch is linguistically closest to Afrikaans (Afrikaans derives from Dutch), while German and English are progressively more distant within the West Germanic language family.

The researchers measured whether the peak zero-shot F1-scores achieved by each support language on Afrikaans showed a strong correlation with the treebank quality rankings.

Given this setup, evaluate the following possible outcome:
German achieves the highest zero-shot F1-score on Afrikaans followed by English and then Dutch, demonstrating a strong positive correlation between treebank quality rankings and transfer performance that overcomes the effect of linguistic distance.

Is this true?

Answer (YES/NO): NO